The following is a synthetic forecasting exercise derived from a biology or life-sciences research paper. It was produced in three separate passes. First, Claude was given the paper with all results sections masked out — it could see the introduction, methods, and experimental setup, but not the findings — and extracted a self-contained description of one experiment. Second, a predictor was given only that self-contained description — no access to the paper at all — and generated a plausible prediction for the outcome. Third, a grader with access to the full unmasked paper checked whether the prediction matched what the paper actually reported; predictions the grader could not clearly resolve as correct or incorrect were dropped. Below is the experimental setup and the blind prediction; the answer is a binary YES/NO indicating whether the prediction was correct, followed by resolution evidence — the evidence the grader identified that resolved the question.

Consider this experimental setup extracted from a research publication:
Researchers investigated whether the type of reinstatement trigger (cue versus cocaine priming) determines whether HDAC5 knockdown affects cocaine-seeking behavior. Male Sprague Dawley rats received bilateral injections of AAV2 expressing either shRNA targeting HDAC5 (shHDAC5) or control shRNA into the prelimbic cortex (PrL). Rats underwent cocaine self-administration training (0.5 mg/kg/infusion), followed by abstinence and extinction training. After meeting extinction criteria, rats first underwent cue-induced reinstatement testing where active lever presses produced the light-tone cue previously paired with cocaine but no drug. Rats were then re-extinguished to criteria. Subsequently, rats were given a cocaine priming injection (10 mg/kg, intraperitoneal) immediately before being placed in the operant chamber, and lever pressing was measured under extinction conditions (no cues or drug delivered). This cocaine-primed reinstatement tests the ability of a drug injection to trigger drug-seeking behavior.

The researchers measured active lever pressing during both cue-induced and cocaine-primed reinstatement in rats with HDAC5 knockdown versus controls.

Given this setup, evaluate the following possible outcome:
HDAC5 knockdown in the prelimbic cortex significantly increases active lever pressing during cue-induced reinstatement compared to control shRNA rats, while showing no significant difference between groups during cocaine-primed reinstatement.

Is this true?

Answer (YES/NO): NO